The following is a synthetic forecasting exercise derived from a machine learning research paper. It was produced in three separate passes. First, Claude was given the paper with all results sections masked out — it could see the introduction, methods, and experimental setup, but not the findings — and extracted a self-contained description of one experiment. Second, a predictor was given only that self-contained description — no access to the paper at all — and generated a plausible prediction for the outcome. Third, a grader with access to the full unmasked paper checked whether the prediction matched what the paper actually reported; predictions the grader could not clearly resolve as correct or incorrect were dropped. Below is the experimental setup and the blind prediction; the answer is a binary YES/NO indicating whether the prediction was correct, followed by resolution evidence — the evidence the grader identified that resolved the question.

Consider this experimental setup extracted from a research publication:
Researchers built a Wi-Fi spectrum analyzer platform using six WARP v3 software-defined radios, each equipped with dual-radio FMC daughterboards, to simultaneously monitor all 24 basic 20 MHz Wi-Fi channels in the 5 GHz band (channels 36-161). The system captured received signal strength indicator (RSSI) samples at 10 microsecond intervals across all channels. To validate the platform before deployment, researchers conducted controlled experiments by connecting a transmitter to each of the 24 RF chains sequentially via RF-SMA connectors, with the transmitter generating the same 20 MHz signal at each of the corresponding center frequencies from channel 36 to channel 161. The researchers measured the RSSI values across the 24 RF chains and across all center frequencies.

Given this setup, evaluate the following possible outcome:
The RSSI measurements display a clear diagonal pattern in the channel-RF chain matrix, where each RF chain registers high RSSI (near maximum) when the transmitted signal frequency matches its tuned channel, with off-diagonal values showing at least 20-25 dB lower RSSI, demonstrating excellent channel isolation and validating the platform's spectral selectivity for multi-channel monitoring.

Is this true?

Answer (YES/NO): NO